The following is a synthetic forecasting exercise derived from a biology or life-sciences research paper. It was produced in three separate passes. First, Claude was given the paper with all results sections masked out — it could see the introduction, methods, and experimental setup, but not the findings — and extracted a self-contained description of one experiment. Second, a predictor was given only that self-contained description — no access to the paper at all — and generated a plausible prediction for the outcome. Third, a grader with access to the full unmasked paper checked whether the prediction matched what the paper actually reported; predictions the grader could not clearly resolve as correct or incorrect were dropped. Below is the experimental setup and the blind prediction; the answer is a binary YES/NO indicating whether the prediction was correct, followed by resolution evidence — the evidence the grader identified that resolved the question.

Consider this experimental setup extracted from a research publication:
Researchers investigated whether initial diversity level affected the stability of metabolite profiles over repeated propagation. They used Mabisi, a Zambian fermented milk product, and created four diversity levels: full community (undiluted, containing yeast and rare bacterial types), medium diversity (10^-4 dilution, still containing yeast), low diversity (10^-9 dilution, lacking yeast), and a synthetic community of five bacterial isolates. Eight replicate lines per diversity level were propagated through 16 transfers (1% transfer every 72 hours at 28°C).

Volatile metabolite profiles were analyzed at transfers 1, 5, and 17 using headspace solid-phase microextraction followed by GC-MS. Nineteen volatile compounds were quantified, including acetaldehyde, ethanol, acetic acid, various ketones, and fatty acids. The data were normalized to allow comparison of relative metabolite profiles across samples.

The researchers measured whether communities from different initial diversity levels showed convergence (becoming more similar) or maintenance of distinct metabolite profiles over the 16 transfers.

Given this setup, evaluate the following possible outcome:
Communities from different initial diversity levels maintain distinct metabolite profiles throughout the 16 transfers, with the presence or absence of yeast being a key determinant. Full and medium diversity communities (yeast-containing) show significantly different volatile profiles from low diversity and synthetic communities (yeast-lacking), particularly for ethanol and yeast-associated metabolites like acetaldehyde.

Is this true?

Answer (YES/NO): YES